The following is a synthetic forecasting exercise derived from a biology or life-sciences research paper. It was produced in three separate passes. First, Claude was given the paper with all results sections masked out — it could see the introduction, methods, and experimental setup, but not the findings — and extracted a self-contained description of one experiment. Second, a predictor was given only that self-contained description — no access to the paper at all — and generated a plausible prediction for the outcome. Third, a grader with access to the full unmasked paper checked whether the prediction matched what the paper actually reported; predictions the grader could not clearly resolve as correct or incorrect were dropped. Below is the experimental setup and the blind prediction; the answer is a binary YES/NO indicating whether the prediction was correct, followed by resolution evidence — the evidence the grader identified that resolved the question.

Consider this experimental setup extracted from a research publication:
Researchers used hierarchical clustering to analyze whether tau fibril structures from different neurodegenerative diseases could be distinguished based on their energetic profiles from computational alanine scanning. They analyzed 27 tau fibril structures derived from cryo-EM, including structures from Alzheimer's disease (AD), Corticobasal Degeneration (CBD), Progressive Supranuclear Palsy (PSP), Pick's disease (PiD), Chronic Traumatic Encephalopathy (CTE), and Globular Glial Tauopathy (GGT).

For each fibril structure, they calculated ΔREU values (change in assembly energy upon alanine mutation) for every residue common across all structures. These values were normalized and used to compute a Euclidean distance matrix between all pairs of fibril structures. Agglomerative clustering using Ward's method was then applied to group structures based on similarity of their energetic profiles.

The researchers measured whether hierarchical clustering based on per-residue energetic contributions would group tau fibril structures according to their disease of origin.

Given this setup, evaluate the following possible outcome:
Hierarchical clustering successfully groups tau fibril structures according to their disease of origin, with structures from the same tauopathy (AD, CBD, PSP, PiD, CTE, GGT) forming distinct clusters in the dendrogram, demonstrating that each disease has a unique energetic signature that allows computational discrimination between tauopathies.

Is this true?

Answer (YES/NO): NO